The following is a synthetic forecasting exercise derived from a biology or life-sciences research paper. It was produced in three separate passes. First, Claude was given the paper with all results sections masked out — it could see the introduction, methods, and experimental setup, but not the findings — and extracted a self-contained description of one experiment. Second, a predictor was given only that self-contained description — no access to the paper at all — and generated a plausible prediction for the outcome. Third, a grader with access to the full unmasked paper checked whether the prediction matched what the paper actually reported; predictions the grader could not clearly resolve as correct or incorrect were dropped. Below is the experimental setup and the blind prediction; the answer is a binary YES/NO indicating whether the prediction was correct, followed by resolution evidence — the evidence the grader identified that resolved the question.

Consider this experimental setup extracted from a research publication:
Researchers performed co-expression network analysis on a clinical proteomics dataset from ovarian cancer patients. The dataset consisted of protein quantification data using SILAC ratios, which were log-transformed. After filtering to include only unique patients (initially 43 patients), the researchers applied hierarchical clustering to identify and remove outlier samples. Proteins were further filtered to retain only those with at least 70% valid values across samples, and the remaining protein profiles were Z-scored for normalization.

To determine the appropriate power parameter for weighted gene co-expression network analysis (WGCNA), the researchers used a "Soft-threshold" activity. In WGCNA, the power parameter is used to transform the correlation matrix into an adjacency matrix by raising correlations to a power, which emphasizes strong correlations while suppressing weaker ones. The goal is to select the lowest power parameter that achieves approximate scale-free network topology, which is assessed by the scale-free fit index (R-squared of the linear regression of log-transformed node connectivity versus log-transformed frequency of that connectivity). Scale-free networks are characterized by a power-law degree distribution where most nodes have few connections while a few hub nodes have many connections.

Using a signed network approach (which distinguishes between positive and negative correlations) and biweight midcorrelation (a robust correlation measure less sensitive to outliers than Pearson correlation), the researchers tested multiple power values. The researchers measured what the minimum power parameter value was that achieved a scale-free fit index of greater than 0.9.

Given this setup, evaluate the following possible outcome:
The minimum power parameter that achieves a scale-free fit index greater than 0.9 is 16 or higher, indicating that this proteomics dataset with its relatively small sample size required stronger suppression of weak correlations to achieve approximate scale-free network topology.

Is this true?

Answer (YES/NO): NO